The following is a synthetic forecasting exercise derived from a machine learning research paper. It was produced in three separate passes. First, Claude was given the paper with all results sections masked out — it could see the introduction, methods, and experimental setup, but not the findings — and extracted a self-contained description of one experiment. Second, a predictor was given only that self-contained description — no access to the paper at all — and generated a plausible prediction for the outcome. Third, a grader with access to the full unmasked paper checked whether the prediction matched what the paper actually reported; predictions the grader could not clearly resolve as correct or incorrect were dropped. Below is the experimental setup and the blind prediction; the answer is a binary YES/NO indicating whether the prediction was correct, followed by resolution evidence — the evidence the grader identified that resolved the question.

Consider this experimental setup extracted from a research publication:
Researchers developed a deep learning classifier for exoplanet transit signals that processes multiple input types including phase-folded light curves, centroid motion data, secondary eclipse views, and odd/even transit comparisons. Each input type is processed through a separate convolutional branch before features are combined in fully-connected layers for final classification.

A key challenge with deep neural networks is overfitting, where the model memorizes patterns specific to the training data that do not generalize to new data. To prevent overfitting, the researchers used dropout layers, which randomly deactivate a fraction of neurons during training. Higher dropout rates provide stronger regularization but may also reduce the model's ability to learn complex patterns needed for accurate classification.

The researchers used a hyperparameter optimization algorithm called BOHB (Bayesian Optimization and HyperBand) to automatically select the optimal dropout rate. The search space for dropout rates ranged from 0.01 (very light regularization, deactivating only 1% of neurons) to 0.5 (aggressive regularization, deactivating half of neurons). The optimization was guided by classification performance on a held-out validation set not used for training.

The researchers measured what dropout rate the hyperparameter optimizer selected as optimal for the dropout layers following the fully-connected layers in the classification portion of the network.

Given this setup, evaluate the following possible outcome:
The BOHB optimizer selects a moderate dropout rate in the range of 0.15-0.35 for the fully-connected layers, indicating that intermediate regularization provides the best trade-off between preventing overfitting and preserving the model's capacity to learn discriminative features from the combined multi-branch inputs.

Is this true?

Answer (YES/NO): NO